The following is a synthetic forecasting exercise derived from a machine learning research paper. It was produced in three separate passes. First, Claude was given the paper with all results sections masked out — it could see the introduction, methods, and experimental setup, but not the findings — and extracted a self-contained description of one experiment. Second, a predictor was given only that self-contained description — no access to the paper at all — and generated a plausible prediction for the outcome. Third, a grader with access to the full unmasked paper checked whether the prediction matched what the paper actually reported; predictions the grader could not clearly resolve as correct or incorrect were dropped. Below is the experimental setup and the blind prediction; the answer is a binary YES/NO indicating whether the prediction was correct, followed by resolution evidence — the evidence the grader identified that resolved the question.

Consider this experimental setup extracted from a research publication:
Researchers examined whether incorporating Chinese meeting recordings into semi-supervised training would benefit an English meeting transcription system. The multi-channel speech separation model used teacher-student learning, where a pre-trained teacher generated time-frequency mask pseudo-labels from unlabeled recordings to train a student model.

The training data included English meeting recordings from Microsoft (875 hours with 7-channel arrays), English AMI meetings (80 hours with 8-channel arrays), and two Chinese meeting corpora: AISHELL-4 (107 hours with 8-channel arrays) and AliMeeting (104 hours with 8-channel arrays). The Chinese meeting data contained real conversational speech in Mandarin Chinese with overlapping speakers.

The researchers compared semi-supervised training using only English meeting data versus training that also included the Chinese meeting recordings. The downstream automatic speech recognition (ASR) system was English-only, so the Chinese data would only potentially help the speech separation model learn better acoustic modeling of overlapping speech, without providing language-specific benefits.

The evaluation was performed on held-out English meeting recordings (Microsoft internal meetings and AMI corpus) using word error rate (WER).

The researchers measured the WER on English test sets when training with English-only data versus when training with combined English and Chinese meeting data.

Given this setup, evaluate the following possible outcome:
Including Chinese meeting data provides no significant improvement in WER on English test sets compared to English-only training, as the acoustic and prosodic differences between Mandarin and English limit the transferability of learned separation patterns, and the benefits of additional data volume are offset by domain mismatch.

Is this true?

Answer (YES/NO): NO